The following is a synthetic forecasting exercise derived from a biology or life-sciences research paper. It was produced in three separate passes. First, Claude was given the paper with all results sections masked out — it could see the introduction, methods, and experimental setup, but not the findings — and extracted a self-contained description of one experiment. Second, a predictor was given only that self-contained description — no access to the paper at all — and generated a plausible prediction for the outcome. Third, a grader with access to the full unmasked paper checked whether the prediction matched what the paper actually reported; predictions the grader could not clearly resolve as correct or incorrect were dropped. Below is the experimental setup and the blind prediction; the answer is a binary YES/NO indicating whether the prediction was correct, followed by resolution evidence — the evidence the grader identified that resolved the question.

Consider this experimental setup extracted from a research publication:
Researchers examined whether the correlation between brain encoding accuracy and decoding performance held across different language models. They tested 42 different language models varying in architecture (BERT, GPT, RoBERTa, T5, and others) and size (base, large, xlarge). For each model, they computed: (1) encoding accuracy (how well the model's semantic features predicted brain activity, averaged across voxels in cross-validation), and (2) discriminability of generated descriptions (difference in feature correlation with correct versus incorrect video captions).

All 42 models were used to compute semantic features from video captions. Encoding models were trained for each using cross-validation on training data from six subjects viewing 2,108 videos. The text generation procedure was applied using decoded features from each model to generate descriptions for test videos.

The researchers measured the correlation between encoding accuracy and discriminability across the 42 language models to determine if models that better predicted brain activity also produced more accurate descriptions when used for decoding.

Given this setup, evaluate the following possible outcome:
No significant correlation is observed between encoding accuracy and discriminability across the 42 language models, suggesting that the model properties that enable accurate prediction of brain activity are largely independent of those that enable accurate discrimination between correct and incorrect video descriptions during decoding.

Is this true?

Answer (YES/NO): NO